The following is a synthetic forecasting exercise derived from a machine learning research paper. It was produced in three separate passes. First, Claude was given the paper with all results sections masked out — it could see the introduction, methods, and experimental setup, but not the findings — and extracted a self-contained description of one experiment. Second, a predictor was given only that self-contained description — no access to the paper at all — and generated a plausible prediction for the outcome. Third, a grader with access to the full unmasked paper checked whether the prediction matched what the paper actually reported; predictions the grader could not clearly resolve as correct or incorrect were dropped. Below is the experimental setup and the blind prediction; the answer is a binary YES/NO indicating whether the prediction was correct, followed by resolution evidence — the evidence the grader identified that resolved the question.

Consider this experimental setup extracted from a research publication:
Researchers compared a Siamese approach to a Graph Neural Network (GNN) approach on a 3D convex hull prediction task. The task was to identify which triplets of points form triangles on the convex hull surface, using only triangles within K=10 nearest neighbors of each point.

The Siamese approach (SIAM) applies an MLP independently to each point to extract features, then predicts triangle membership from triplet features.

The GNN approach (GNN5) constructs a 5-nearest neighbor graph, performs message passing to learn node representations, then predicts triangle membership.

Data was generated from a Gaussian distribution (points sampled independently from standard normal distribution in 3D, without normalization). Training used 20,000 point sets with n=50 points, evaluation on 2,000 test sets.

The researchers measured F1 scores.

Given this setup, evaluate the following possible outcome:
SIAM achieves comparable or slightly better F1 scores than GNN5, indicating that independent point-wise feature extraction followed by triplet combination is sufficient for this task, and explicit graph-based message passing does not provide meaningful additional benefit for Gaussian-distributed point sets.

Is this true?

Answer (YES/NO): NO